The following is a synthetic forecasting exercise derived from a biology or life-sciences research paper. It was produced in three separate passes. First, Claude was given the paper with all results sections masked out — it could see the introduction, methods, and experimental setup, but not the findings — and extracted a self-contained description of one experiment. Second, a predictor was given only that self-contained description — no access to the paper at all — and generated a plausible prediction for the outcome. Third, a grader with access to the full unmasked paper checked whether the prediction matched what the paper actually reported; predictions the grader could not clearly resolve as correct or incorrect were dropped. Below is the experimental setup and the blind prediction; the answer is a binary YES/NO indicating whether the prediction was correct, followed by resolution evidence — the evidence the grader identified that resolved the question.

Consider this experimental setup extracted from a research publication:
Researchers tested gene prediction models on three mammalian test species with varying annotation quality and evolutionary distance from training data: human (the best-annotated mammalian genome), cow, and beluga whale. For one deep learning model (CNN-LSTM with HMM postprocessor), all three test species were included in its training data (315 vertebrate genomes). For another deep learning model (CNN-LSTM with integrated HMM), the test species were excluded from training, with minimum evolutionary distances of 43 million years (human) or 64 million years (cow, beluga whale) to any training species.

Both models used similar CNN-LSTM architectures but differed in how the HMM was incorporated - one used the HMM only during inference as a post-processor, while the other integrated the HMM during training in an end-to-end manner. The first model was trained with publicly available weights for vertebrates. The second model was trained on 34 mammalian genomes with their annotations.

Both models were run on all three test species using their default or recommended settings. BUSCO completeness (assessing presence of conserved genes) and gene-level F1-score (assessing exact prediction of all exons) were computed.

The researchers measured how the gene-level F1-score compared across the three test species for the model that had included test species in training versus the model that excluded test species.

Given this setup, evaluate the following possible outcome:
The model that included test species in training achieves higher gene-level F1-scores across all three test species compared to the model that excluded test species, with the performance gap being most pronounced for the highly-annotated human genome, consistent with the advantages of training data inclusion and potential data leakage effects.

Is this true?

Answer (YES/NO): NO